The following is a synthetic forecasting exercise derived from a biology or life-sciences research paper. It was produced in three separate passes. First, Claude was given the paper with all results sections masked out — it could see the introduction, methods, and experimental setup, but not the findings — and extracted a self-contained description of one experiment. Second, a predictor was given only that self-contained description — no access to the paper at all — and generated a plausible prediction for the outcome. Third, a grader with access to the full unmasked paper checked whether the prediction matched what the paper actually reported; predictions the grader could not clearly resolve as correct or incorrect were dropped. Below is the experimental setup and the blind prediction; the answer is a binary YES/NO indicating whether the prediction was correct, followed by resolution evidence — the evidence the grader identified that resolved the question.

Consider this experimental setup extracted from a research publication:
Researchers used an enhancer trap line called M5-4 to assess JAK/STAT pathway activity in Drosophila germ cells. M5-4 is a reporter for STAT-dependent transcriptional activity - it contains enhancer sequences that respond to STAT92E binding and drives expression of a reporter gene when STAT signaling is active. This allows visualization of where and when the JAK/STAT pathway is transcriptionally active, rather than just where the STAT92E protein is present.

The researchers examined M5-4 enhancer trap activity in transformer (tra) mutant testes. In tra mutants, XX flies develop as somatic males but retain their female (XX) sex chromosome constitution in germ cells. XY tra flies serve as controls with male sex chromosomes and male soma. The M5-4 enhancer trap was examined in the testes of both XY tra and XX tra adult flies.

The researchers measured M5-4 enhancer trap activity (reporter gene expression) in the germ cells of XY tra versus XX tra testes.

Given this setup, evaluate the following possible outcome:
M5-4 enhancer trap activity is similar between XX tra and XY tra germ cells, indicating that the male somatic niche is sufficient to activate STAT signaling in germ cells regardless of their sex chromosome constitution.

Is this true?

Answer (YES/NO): NO